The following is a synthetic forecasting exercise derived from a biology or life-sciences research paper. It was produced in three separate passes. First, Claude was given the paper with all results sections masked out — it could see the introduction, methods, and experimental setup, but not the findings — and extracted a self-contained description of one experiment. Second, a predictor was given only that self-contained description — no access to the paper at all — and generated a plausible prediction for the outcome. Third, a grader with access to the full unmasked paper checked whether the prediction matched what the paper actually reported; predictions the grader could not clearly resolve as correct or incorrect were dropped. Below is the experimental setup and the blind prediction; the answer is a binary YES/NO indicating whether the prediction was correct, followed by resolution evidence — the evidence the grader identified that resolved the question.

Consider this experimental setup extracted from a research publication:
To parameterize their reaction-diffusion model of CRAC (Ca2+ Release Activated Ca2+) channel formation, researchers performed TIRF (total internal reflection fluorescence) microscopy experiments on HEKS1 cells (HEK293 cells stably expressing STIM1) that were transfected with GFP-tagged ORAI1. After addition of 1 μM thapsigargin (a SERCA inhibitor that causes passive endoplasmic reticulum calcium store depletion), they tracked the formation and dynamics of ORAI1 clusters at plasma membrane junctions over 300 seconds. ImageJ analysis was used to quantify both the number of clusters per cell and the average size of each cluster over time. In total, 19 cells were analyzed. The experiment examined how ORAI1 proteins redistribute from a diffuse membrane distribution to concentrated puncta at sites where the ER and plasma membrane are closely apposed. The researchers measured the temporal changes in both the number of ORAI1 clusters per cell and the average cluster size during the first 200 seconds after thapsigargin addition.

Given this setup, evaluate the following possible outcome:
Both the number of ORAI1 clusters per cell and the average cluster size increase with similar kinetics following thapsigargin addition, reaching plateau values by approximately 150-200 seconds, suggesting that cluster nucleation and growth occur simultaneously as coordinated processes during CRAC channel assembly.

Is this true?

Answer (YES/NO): NO